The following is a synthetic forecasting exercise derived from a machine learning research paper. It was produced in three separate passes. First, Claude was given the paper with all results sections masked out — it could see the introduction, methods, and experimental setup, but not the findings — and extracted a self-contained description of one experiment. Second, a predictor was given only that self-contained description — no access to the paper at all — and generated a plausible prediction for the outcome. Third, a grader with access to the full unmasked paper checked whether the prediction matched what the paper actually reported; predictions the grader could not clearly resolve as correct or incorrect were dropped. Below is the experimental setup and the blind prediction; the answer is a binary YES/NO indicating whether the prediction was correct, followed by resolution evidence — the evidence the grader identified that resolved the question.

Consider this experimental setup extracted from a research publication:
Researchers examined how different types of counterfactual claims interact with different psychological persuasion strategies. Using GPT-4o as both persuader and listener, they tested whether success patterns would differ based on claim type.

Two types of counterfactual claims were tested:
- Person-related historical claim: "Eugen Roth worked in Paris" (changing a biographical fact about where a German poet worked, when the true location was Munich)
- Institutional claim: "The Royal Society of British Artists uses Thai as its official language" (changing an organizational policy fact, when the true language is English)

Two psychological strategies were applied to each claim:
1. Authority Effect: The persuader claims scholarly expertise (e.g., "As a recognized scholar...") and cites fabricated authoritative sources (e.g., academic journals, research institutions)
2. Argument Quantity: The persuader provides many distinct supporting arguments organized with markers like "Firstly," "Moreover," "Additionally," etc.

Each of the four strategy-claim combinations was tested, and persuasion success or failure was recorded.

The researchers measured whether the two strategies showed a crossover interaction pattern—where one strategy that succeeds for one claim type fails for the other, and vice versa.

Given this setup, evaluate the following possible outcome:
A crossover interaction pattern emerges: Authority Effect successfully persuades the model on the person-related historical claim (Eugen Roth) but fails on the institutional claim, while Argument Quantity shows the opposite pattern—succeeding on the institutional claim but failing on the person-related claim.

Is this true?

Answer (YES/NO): YES